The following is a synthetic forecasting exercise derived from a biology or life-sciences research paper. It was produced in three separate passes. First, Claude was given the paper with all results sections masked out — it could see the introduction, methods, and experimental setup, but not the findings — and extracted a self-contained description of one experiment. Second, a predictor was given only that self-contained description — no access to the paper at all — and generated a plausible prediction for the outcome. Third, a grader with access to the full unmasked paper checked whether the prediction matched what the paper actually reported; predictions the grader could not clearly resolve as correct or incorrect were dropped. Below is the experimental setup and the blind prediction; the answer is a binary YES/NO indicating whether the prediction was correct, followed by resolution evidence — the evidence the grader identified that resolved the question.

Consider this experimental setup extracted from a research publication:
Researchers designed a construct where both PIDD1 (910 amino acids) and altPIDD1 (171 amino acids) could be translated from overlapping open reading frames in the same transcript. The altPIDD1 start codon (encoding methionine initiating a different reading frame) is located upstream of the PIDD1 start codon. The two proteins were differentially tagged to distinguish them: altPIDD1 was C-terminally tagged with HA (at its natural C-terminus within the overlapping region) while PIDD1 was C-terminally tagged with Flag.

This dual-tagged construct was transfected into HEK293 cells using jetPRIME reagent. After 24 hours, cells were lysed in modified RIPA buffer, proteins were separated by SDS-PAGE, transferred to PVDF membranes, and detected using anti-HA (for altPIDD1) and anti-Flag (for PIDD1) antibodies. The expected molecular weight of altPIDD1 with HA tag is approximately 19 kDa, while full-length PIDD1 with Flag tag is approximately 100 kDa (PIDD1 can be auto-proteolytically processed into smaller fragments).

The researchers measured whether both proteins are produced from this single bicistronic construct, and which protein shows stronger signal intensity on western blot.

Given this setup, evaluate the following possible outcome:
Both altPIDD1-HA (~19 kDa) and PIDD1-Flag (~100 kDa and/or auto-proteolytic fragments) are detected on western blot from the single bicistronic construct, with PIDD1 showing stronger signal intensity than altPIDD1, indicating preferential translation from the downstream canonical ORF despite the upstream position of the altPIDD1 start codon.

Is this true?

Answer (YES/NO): NO